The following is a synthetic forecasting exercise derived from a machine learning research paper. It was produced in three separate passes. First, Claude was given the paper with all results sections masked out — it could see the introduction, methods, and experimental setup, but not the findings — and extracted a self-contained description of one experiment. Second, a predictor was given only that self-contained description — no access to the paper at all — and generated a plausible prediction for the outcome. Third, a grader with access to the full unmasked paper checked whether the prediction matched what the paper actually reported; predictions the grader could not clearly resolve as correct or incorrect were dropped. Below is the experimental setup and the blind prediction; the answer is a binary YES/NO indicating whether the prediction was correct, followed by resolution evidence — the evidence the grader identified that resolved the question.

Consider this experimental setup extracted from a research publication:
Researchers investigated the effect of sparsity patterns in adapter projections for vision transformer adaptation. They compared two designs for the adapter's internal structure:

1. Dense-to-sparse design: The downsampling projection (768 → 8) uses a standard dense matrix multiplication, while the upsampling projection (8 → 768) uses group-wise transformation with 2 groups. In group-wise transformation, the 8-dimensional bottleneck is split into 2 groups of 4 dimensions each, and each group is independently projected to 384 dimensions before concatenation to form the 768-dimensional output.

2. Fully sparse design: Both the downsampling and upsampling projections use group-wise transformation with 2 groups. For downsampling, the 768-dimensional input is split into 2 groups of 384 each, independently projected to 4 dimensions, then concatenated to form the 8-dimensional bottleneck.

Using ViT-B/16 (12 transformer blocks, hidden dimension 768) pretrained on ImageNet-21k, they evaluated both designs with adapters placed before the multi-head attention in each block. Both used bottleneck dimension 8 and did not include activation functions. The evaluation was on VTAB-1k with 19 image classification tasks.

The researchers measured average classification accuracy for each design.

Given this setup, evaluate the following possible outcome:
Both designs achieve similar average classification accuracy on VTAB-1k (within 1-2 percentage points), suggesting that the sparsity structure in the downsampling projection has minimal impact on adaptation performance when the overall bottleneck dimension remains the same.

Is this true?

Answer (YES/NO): NO